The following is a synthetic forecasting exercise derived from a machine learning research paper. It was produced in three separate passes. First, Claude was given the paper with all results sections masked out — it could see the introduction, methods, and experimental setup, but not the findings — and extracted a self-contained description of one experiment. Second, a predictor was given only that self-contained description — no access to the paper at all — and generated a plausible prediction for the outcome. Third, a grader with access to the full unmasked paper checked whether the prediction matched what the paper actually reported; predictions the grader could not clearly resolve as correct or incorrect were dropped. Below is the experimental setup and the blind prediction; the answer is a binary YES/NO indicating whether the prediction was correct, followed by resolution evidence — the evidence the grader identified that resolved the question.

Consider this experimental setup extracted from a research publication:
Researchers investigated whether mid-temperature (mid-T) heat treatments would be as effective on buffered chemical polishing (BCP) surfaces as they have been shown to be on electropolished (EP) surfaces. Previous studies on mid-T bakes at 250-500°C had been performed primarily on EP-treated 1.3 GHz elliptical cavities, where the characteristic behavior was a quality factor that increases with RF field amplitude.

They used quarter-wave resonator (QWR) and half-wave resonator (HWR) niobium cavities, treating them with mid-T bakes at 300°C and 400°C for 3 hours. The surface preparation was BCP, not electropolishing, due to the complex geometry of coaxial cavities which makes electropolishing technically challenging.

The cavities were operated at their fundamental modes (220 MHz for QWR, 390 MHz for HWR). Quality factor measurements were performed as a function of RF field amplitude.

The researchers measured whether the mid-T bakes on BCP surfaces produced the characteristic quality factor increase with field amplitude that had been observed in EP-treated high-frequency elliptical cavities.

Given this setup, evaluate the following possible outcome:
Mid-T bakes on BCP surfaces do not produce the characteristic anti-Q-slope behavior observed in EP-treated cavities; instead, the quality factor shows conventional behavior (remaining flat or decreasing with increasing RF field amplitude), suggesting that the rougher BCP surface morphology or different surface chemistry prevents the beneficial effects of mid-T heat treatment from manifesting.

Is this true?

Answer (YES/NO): YES